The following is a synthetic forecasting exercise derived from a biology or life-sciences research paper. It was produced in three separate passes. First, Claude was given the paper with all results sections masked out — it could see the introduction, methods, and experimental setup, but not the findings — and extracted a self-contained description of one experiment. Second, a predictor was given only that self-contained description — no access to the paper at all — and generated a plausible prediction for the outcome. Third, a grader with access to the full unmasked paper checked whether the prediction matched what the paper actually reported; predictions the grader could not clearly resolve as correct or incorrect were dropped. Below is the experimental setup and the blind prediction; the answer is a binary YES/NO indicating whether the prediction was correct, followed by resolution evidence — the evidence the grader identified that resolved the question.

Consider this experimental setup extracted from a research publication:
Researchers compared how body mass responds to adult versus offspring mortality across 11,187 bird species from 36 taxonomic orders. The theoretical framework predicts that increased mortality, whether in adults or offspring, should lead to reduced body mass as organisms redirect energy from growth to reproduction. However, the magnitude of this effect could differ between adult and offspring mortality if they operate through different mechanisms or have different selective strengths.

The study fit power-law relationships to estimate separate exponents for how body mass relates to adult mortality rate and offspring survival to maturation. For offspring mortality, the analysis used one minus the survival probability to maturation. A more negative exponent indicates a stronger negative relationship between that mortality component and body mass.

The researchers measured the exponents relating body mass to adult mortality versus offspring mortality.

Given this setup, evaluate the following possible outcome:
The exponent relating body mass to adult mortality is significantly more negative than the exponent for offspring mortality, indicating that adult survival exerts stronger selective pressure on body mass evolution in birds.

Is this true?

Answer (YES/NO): NO